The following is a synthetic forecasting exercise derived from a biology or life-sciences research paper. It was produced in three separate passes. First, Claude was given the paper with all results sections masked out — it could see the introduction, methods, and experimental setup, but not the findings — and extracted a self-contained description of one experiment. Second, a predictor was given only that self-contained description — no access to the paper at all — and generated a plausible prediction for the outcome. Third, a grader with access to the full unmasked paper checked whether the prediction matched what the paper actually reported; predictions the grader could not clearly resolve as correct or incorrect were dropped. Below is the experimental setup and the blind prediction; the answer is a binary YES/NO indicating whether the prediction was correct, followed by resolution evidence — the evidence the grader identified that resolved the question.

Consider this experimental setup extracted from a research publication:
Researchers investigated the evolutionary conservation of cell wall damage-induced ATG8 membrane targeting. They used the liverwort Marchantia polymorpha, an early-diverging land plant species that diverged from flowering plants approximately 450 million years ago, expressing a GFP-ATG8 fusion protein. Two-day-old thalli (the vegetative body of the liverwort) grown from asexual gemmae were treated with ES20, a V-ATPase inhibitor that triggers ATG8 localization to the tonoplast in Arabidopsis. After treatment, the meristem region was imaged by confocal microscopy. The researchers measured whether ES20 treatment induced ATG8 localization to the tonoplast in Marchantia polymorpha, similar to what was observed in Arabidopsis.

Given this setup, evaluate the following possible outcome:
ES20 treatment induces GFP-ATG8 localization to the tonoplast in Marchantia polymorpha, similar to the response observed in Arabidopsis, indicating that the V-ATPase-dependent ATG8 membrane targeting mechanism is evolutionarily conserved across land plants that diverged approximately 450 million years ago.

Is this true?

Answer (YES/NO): YES